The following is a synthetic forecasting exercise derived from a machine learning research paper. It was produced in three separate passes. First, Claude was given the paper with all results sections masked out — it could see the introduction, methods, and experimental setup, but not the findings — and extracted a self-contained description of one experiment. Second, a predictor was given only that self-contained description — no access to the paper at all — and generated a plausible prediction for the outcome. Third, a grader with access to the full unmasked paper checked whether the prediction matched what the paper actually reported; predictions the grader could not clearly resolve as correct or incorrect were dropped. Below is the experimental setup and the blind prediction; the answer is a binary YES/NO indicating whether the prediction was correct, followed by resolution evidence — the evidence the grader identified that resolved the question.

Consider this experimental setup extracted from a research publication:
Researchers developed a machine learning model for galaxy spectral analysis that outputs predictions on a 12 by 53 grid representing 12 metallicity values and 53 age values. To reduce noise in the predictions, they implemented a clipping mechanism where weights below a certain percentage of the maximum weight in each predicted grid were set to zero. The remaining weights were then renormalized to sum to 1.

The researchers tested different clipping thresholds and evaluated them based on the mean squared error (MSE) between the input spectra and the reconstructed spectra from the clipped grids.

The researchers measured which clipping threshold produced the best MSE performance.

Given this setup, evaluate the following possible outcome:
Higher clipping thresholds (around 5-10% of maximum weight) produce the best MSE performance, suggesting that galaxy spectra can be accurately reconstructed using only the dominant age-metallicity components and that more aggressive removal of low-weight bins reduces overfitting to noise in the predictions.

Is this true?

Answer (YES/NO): YES